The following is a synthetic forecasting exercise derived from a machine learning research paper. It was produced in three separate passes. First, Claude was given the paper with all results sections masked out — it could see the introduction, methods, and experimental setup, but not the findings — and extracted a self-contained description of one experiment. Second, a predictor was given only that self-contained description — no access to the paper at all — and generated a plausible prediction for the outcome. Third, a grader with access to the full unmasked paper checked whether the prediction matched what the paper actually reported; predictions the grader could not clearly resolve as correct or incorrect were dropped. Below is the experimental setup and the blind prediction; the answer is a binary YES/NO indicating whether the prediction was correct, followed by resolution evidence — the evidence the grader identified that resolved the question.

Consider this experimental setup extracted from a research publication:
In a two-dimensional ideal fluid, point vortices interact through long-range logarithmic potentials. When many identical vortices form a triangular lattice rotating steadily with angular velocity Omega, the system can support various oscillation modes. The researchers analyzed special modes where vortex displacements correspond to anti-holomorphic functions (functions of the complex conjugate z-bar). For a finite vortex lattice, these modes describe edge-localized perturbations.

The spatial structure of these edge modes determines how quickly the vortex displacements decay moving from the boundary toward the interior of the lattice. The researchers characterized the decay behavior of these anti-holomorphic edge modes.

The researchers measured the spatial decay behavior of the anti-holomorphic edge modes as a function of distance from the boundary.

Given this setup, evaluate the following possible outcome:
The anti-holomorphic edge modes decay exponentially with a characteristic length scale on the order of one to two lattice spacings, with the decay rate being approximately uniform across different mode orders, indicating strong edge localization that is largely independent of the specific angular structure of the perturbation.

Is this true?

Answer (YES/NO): NO